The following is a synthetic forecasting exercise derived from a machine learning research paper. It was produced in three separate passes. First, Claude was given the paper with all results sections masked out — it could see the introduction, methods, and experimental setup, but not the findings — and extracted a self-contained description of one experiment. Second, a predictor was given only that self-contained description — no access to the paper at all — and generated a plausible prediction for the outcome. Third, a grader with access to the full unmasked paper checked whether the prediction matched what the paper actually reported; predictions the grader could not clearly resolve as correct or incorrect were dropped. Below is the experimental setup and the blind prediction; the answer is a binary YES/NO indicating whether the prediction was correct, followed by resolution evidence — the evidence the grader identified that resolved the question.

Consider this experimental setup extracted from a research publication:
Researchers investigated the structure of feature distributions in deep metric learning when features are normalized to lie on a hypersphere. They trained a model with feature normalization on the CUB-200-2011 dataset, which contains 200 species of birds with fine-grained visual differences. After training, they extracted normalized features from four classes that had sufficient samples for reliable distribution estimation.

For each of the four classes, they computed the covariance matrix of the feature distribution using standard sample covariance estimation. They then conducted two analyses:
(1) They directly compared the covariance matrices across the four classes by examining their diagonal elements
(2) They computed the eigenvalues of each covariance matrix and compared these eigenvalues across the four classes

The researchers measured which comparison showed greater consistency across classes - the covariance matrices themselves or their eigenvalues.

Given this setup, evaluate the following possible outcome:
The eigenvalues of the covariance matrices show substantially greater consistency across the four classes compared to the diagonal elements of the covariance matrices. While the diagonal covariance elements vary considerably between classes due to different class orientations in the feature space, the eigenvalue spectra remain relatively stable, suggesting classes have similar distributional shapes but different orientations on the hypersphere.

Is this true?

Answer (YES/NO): YES